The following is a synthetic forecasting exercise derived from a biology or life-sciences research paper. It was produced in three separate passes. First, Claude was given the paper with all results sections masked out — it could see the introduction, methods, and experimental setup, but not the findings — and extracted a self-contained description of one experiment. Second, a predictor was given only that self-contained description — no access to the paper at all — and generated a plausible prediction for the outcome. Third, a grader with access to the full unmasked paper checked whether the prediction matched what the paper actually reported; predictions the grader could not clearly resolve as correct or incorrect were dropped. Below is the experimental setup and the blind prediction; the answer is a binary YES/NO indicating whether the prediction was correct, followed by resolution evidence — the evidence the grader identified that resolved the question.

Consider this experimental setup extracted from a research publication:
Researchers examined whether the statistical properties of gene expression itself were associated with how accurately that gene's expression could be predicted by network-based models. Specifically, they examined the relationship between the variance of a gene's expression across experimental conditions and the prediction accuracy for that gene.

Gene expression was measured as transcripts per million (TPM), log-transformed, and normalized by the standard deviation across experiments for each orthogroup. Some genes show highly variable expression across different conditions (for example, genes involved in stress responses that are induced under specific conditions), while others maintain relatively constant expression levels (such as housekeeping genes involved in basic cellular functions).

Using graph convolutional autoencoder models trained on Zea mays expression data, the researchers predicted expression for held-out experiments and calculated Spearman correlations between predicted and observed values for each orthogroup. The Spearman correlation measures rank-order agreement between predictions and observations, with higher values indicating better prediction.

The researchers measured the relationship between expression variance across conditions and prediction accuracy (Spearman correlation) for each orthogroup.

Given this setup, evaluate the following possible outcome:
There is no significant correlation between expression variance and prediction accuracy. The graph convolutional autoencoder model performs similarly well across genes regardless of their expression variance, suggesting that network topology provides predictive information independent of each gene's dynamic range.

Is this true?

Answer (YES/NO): YES